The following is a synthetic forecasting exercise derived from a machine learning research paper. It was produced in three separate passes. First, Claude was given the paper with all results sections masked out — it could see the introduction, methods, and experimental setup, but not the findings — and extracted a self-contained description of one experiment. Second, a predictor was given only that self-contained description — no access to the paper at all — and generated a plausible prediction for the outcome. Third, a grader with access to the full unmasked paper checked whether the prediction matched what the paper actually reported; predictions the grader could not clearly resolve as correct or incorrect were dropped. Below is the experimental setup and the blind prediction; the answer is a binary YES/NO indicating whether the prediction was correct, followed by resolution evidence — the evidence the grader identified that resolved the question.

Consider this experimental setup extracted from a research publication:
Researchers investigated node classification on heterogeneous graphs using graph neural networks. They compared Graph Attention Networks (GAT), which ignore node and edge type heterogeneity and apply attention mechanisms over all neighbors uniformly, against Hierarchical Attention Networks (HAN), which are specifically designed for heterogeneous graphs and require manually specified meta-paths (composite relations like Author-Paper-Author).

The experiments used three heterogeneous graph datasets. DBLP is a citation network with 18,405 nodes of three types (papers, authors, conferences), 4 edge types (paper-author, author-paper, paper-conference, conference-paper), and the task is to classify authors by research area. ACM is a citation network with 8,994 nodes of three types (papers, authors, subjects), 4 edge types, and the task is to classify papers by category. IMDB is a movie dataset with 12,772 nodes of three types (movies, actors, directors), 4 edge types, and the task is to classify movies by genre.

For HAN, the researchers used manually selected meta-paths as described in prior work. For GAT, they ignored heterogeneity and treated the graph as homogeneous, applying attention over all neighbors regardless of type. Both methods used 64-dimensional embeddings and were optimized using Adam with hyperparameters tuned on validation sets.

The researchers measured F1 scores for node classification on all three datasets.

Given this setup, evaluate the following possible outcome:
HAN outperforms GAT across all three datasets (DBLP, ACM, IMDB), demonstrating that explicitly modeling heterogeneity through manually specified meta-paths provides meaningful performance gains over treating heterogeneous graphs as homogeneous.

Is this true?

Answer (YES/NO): NO